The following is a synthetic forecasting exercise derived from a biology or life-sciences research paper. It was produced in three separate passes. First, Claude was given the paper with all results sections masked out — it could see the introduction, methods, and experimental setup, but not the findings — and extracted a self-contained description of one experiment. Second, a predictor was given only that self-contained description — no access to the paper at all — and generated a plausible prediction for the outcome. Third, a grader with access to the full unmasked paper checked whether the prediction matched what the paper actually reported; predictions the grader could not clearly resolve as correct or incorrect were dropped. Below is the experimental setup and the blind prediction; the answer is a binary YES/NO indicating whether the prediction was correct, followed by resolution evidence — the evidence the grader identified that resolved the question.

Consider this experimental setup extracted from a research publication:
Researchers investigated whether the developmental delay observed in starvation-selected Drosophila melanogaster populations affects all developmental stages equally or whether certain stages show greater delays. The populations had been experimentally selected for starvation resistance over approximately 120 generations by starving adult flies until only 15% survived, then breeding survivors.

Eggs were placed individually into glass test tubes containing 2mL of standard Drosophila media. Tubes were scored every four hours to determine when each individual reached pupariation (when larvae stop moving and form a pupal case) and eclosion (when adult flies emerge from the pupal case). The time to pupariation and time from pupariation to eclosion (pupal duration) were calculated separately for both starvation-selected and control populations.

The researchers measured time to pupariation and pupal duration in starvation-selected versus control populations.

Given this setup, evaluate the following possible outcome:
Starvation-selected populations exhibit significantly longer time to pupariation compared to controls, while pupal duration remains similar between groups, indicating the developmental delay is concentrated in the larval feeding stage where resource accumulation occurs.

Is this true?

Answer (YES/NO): YES